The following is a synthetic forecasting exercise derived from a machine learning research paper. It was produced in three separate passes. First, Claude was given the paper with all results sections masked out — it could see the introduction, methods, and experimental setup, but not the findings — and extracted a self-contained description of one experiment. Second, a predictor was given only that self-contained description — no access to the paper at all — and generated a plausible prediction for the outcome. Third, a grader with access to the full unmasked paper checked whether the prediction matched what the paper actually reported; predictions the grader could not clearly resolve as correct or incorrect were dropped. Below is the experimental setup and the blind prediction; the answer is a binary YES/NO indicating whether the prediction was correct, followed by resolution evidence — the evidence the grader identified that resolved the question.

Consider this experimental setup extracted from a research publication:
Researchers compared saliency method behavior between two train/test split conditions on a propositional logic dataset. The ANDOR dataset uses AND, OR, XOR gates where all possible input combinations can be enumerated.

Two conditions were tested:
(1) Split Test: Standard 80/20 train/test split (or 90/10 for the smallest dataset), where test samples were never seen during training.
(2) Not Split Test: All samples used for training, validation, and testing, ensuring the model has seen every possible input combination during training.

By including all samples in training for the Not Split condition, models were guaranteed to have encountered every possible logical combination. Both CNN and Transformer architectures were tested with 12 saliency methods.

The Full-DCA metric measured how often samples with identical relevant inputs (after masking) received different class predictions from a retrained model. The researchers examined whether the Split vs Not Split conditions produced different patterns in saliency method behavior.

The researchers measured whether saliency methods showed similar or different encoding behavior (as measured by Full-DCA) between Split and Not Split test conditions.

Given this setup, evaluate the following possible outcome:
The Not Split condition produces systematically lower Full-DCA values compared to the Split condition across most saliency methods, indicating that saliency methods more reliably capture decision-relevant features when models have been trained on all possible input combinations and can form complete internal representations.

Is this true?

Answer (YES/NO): NO